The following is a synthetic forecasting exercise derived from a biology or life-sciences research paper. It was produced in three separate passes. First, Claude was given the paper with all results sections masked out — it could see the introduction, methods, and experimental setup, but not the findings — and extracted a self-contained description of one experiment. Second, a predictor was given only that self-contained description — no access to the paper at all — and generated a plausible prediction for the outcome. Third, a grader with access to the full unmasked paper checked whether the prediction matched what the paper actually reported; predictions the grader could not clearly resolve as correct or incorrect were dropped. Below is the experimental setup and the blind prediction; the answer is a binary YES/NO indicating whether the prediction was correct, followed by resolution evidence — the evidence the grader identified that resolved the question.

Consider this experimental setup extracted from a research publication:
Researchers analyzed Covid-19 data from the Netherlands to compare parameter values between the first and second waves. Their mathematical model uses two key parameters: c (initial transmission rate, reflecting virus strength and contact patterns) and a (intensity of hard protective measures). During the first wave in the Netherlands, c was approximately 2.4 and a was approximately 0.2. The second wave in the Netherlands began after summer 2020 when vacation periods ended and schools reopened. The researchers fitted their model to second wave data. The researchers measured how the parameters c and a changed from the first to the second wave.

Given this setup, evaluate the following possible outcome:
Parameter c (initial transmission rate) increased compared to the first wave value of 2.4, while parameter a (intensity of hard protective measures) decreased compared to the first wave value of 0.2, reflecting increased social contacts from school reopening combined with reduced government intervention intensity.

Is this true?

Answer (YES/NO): YES